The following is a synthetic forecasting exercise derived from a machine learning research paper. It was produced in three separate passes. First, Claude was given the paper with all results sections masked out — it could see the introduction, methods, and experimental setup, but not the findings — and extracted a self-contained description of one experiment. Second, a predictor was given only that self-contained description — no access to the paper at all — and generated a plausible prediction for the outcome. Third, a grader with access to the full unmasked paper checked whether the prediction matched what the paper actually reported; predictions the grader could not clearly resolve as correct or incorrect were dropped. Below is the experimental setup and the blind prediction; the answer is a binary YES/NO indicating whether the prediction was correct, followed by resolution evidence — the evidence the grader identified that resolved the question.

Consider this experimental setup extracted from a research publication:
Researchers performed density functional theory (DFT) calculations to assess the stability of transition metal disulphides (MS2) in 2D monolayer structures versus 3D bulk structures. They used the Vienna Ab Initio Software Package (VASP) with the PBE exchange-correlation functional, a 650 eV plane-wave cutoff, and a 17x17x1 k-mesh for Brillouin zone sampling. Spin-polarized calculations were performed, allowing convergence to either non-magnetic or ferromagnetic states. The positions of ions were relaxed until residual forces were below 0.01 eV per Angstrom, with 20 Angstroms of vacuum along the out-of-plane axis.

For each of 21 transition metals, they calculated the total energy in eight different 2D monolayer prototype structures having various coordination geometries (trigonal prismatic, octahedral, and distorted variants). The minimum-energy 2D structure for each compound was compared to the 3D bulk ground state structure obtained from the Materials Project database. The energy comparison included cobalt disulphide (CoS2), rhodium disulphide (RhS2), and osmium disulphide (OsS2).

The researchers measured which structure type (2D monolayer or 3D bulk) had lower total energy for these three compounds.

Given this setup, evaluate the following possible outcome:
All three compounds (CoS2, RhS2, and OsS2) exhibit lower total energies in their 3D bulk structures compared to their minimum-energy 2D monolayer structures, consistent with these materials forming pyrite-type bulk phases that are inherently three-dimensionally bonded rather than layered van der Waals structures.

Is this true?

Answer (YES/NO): YES